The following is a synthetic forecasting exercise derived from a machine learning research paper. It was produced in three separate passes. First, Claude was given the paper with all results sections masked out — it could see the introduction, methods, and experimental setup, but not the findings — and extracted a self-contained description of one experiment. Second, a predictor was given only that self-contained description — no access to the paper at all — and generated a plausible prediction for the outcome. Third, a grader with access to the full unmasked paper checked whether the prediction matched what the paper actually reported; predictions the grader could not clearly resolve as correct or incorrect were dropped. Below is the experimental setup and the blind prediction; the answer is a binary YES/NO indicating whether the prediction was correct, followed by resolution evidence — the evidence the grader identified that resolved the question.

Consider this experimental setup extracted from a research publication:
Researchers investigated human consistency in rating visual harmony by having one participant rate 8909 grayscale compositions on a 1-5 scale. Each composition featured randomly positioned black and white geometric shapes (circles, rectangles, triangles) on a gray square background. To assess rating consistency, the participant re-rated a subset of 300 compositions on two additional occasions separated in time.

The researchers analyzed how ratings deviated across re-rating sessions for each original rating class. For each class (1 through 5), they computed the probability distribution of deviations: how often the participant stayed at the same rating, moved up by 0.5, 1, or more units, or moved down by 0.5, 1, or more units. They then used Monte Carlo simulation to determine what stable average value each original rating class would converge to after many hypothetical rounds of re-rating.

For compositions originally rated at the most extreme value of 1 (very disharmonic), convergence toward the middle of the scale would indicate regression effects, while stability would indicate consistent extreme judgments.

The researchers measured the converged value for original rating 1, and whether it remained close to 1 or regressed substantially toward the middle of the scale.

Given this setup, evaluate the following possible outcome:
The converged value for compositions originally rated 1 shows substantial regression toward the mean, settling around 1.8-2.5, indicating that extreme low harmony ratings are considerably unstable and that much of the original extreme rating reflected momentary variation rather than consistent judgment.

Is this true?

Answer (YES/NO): YES